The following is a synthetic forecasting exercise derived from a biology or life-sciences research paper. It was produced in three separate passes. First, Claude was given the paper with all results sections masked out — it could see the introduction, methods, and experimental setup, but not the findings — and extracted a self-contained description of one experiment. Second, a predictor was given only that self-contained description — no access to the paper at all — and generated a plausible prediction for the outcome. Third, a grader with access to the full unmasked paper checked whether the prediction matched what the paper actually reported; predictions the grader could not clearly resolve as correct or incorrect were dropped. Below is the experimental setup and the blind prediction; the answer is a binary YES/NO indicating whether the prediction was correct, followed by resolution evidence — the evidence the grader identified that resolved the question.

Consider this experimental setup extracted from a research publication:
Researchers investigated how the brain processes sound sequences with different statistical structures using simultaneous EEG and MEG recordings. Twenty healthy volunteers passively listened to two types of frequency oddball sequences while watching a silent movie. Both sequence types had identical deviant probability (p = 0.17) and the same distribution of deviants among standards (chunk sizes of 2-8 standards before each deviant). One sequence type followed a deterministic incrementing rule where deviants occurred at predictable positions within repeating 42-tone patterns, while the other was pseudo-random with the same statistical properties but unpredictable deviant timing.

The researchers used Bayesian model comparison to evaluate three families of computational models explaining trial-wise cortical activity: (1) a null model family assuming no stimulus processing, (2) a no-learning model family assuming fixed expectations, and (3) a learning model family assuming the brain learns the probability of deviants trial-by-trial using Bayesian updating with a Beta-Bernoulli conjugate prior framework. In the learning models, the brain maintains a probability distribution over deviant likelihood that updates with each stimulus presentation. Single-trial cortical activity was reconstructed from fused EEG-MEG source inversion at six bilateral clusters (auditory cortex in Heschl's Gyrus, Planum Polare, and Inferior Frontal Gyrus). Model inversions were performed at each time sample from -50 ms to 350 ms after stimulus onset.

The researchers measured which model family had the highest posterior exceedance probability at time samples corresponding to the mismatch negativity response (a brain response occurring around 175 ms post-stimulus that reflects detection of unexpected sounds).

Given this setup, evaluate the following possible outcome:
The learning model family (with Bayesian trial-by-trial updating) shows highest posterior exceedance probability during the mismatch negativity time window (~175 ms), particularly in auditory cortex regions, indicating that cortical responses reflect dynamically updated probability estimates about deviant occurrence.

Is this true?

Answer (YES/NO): YES